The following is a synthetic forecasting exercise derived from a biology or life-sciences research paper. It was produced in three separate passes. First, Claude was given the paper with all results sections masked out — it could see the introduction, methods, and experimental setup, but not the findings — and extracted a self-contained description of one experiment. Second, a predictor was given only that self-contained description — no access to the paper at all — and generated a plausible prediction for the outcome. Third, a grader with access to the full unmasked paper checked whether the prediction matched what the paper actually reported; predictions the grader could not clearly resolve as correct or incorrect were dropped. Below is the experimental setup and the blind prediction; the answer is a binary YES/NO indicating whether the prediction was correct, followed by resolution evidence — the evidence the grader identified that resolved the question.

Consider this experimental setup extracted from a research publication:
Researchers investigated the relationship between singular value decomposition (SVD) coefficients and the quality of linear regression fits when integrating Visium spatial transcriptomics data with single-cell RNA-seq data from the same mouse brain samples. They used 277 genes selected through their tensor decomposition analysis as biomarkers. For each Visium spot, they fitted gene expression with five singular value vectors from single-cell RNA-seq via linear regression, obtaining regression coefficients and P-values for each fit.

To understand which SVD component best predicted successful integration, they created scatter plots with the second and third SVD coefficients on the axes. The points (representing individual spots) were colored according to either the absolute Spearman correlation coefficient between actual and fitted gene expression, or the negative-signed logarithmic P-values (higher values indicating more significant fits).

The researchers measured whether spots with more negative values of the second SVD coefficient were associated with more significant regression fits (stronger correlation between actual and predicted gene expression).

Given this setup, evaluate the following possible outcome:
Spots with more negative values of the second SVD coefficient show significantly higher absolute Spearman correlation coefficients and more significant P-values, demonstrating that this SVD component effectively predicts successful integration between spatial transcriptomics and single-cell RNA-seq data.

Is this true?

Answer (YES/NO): YES